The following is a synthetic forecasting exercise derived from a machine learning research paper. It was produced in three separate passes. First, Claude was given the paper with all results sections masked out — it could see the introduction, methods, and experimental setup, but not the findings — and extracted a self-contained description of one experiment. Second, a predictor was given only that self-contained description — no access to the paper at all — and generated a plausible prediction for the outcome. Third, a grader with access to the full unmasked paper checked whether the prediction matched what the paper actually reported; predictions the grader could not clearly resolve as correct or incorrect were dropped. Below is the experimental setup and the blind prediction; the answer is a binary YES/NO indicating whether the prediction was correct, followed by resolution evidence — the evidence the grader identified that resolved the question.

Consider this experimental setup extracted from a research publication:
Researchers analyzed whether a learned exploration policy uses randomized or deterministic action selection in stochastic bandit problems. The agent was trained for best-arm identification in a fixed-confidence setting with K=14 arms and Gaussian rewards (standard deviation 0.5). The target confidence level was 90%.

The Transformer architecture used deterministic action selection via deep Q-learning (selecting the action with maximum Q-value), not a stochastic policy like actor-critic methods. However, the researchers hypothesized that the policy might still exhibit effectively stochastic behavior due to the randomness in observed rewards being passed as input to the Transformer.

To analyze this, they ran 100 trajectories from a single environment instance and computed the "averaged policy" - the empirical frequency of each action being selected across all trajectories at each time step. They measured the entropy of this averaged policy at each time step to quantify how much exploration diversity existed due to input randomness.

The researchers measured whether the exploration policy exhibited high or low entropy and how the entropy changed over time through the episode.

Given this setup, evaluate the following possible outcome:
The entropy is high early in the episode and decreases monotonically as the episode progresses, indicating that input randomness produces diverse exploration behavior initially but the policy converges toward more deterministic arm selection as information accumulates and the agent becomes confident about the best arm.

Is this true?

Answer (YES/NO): NO